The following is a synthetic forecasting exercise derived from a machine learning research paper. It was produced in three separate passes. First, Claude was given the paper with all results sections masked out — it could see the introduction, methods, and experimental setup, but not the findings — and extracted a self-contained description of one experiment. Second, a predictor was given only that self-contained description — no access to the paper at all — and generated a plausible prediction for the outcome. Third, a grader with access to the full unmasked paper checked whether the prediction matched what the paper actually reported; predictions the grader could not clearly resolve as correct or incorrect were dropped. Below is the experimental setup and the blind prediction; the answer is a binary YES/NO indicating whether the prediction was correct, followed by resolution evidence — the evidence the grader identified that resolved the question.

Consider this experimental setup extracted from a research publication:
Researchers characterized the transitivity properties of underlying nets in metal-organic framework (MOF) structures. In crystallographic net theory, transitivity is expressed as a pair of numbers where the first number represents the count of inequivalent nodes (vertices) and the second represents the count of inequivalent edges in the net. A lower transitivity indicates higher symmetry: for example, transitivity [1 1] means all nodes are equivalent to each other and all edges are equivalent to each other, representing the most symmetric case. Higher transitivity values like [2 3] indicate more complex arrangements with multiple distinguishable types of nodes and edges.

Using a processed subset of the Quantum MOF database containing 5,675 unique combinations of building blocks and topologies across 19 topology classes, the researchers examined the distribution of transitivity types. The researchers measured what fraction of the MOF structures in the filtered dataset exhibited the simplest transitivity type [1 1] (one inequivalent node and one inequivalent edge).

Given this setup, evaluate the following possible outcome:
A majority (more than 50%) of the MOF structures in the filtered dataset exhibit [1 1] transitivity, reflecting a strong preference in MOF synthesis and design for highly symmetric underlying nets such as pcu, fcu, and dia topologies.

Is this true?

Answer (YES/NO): YES